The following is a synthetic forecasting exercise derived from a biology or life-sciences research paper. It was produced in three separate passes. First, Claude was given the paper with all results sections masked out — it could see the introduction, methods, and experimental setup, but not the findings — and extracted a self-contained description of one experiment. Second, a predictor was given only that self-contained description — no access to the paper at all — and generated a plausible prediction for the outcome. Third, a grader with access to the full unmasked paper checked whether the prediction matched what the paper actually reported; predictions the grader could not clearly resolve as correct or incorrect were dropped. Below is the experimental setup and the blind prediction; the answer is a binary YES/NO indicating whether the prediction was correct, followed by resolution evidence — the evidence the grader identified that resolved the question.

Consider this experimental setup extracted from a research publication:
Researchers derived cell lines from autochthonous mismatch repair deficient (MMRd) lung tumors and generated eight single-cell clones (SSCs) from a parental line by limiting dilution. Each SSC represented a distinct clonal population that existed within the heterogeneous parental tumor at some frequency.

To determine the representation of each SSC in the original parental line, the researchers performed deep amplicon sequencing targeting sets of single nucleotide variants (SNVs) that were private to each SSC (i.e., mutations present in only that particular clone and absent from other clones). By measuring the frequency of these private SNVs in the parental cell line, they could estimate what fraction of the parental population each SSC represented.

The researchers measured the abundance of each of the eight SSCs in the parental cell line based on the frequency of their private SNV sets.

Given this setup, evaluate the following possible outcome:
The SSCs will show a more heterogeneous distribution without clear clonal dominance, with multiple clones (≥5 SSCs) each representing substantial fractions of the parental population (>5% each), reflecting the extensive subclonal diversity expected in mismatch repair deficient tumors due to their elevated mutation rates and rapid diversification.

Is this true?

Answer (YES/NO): NO